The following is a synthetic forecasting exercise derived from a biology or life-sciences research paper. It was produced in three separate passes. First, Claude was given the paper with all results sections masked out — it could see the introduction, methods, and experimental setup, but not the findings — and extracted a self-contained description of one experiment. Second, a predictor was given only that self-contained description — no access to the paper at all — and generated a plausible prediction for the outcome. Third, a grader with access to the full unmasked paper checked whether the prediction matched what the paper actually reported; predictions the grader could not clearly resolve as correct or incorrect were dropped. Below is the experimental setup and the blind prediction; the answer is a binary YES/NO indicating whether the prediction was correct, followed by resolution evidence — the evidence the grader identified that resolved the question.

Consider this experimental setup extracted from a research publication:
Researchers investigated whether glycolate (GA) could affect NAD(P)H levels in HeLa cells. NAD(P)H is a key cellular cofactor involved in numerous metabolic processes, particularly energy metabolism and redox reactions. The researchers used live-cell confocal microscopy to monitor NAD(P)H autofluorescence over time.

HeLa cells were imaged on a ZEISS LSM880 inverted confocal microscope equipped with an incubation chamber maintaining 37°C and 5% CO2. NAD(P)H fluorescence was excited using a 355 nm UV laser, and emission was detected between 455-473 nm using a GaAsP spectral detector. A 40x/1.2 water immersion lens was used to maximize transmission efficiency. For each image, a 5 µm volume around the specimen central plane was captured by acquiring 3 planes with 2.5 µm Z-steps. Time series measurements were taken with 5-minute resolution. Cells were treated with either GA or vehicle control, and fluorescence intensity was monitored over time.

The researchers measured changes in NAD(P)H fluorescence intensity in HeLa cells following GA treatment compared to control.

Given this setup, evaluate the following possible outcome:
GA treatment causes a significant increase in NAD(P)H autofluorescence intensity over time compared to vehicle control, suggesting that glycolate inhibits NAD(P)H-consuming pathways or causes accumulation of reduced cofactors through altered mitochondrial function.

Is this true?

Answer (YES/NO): YES